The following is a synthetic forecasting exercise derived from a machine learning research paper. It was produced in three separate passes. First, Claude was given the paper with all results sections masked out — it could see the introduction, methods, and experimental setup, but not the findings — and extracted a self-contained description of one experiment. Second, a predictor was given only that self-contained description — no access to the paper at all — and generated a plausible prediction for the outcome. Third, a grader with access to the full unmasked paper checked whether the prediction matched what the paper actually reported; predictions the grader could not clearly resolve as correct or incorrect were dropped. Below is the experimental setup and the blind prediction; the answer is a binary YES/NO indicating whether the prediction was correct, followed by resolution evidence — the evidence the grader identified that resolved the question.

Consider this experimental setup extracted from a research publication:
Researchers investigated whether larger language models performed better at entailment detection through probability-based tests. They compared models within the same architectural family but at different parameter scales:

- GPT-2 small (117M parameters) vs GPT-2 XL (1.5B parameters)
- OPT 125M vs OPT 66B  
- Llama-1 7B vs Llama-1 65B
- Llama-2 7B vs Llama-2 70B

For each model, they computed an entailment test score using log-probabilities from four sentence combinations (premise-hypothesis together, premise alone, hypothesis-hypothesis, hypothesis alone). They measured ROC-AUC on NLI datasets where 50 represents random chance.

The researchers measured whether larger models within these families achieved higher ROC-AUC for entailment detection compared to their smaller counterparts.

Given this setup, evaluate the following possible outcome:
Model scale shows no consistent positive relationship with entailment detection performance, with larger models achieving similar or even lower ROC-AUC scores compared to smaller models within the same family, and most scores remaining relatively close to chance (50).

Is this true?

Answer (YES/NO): NO